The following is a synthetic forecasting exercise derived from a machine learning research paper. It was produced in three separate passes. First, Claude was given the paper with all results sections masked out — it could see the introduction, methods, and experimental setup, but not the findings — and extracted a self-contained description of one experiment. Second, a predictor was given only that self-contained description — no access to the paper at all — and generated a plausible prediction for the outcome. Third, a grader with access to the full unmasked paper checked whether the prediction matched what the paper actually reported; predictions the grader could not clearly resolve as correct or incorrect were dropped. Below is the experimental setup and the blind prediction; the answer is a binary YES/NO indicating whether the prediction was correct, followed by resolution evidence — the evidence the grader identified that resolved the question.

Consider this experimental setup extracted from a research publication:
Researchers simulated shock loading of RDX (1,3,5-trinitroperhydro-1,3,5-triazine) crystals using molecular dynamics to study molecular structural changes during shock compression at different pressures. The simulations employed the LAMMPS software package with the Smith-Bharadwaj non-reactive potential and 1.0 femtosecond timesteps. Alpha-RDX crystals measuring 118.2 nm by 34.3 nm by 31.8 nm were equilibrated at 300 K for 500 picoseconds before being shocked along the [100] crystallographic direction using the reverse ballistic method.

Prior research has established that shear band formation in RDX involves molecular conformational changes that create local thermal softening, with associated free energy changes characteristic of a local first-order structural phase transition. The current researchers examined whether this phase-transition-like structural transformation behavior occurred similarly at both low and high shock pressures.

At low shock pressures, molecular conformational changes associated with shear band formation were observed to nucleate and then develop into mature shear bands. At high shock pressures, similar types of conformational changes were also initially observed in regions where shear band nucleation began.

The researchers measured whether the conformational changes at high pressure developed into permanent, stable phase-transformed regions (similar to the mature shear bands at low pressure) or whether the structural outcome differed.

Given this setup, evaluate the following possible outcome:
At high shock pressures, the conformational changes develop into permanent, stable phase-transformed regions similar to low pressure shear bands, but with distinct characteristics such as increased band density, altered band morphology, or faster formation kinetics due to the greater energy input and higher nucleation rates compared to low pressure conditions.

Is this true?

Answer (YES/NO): NO